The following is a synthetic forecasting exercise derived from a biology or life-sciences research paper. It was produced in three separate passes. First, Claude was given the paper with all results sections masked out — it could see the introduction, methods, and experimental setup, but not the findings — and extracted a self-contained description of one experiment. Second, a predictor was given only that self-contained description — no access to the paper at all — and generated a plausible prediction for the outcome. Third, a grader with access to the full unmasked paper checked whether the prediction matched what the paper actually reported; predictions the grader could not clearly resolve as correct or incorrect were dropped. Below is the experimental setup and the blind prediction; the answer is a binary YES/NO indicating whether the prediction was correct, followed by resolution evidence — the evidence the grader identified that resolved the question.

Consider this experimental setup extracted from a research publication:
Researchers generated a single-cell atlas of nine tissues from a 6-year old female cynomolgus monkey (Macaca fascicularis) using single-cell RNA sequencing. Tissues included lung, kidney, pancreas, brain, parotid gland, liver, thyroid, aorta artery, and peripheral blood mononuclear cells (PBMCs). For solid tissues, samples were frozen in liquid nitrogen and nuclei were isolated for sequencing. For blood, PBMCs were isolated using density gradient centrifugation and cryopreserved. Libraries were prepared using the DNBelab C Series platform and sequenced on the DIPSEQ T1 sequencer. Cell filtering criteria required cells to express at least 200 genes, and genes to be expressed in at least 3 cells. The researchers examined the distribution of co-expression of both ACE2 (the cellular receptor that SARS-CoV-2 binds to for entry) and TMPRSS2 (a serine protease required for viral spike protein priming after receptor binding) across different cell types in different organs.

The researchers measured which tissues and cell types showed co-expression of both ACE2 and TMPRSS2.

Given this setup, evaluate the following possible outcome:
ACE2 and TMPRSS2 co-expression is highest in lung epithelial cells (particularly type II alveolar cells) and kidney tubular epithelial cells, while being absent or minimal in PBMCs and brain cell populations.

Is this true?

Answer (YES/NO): NO